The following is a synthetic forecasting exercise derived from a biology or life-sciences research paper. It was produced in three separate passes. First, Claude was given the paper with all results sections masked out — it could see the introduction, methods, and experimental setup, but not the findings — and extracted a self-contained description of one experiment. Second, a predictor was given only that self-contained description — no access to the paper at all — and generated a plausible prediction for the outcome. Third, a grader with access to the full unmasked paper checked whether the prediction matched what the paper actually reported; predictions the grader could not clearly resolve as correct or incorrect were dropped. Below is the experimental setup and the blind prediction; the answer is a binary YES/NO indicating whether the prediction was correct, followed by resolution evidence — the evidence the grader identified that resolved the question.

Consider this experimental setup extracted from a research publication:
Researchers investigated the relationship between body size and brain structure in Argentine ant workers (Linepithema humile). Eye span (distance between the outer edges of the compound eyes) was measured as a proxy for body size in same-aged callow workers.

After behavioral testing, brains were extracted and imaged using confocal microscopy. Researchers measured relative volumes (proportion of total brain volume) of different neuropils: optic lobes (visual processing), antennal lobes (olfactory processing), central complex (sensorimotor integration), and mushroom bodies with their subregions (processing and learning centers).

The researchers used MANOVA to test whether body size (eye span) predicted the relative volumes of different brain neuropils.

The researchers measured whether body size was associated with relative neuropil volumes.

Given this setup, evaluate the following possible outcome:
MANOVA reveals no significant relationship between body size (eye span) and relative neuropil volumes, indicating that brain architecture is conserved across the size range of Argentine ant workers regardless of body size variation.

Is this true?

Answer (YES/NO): YES